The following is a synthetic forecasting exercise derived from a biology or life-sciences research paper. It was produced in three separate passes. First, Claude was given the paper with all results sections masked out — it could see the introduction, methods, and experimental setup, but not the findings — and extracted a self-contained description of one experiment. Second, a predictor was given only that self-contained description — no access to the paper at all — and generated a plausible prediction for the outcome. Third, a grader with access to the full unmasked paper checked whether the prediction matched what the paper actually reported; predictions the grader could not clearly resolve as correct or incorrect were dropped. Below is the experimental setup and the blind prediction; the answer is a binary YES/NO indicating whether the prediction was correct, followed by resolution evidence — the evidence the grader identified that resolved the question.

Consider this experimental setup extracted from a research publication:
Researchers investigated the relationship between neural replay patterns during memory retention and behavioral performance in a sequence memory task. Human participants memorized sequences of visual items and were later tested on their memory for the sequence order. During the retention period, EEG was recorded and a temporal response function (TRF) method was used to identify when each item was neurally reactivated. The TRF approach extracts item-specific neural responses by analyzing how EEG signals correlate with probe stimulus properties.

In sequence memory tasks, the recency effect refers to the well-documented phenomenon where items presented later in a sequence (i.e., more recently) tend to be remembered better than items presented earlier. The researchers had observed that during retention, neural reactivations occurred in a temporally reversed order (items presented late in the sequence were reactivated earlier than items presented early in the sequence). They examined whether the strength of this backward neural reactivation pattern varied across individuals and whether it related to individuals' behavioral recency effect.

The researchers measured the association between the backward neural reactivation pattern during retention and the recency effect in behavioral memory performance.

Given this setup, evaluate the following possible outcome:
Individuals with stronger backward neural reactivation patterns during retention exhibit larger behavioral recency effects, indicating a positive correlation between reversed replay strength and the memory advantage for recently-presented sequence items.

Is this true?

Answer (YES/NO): YES